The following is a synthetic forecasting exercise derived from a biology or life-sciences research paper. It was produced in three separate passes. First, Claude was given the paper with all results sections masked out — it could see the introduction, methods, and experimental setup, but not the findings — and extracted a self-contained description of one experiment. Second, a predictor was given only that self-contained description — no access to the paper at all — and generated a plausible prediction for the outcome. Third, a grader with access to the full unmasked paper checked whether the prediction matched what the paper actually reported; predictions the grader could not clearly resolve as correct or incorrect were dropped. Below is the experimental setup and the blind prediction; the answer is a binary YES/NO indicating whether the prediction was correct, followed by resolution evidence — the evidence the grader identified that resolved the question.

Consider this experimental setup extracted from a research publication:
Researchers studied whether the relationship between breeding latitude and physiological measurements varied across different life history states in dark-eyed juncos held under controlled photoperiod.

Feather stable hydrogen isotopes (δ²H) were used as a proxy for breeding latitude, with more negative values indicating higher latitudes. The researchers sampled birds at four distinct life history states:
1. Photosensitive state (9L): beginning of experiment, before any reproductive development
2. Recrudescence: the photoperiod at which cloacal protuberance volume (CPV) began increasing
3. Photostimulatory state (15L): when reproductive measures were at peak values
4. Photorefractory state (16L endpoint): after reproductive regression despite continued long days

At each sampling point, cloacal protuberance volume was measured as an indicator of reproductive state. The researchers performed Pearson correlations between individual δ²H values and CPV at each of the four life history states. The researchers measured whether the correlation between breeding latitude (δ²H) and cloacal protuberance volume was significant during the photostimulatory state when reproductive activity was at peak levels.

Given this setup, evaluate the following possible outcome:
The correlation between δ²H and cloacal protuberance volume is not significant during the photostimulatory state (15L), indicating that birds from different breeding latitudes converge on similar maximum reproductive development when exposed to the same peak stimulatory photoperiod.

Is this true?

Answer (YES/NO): NO